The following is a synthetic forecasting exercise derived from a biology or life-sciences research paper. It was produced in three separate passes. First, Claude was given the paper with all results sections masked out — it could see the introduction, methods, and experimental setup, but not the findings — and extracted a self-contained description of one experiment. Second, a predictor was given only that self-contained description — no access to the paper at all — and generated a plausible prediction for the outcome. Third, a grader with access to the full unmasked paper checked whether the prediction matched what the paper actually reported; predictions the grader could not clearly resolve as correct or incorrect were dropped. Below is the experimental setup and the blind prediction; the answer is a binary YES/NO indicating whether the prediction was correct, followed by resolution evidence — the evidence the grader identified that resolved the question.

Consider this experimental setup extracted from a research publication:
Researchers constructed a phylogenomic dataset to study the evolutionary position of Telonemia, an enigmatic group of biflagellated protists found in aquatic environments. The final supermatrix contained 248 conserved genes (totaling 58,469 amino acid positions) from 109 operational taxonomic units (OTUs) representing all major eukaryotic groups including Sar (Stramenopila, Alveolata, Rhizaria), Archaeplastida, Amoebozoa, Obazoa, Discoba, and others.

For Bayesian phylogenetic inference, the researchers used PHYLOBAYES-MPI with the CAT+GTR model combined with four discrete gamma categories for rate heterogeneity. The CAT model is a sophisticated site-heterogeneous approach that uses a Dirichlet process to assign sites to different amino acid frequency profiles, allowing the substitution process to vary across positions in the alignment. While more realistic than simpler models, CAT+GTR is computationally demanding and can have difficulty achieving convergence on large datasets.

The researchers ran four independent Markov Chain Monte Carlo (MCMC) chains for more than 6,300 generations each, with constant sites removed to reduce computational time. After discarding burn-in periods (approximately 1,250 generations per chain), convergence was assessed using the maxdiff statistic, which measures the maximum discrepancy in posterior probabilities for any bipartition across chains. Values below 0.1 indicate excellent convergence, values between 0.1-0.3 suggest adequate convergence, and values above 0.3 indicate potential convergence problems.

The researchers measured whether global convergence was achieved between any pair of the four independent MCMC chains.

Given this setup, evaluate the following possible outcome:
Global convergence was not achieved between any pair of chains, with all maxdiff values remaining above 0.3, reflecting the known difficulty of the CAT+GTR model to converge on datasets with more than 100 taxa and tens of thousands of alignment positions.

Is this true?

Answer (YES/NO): YES